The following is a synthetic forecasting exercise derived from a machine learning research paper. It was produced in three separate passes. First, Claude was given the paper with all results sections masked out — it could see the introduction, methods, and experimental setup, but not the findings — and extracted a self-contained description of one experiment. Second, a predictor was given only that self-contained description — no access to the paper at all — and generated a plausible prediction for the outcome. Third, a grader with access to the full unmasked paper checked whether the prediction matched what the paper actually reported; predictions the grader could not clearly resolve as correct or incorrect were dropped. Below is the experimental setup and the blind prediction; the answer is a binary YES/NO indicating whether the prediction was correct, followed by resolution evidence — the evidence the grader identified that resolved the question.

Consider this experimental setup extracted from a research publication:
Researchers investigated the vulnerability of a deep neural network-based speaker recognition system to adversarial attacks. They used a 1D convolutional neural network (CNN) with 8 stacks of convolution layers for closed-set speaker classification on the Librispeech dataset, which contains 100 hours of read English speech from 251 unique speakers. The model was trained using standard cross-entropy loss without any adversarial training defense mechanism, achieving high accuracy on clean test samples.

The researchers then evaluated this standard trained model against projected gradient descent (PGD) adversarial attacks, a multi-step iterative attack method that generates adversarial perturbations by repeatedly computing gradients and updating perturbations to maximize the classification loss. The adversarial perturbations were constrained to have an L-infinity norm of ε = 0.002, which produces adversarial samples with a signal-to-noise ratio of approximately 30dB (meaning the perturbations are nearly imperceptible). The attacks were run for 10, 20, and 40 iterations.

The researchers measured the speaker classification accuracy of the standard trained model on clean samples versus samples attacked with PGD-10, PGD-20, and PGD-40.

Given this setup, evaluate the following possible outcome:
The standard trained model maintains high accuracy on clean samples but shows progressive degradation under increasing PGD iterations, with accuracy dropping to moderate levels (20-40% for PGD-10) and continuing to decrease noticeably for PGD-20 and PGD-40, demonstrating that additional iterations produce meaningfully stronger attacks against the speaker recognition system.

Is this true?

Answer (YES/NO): NO